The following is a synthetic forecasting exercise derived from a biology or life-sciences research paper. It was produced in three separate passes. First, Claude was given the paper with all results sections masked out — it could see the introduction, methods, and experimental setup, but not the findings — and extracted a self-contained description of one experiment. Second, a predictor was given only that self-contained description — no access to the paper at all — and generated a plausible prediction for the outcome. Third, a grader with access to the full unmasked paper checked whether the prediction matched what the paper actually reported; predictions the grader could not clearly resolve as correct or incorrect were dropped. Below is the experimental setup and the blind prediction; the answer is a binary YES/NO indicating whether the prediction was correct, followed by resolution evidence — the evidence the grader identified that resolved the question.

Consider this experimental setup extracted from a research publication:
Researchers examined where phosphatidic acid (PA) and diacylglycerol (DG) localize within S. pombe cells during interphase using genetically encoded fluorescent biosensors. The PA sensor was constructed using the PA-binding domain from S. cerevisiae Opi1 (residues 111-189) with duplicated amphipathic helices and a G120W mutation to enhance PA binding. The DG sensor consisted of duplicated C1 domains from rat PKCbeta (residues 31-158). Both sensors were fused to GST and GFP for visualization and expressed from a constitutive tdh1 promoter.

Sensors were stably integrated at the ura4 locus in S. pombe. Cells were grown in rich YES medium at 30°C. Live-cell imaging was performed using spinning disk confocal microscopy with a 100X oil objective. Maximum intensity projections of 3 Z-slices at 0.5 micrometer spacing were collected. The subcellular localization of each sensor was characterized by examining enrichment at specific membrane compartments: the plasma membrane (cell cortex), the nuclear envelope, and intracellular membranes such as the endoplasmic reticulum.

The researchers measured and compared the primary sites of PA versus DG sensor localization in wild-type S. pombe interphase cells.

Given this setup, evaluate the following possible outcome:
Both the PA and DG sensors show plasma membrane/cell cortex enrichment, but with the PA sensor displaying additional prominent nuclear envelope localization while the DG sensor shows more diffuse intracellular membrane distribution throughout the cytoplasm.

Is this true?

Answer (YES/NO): NO